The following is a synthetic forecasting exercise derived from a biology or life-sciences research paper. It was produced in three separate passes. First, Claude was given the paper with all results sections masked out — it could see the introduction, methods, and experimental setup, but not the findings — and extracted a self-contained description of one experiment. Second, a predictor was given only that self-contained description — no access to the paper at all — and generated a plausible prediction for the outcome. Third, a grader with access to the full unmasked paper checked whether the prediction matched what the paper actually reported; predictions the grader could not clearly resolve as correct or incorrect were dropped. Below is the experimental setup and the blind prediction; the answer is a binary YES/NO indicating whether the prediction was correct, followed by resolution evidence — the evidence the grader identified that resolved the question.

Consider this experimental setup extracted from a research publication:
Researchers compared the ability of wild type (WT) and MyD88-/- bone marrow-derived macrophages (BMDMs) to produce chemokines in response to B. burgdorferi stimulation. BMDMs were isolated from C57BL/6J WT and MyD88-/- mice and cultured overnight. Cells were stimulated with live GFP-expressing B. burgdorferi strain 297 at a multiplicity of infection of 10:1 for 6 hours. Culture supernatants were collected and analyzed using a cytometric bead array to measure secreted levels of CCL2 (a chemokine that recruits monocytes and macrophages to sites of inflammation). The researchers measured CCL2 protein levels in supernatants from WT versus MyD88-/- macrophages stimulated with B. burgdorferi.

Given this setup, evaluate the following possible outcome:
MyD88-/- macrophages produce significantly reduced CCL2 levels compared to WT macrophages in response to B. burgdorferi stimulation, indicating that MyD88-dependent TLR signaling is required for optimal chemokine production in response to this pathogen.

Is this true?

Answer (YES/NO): NO